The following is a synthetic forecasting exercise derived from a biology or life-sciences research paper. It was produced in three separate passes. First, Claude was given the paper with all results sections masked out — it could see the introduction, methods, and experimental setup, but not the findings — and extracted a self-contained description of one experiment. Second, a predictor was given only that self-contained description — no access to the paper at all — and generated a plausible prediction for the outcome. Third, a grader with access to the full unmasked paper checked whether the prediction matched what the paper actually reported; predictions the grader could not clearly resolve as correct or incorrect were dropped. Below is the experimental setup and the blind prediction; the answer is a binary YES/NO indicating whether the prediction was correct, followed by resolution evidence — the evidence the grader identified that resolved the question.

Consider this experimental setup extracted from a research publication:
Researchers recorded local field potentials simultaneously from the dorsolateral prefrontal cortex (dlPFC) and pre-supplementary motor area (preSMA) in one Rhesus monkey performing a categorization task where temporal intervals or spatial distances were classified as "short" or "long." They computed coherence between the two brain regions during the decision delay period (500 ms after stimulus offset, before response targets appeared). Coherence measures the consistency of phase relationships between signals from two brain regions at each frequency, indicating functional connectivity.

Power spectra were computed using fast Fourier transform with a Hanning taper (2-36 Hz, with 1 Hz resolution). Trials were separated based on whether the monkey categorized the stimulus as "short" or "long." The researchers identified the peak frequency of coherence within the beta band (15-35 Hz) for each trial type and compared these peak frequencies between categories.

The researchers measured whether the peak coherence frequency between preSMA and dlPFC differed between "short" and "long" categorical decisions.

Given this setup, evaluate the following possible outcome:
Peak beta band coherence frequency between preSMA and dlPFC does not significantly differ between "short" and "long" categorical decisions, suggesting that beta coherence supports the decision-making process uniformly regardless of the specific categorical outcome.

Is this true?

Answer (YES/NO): NO